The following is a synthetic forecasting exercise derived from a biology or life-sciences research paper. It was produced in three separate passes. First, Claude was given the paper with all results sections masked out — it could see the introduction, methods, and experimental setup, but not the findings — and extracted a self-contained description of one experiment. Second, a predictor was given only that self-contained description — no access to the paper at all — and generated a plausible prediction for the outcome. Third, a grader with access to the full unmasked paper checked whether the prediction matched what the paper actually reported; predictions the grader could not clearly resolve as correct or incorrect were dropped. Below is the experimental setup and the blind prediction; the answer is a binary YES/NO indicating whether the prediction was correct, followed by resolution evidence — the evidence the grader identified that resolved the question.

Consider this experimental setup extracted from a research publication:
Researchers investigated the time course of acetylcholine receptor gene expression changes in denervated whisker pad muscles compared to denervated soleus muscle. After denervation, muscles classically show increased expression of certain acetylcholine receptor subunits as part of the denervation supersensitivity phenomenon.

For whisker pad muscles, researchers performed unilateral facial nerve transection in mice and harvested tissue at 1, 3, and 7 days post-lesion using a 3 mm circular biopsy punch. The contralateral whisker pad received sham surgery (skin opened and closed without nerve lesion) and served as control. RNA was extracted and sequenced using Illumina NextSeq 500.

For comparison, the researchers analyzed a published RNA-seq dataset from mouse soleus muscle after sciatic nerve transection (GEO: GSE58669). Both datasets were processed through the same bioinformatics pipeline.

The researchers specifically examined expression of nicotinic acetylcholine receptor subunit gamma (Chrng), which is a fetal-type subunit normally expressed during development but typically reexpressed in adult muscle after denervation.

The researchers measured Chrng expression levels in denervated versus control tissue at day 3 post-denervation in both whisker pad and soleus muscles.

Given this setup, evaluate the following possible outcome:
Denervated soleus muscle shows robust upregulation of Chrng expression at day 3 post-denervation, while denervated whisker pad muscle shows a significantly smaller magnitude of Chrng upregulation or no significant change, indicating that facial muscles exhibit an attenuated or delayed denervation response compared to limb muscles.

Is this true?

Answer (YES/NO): NO